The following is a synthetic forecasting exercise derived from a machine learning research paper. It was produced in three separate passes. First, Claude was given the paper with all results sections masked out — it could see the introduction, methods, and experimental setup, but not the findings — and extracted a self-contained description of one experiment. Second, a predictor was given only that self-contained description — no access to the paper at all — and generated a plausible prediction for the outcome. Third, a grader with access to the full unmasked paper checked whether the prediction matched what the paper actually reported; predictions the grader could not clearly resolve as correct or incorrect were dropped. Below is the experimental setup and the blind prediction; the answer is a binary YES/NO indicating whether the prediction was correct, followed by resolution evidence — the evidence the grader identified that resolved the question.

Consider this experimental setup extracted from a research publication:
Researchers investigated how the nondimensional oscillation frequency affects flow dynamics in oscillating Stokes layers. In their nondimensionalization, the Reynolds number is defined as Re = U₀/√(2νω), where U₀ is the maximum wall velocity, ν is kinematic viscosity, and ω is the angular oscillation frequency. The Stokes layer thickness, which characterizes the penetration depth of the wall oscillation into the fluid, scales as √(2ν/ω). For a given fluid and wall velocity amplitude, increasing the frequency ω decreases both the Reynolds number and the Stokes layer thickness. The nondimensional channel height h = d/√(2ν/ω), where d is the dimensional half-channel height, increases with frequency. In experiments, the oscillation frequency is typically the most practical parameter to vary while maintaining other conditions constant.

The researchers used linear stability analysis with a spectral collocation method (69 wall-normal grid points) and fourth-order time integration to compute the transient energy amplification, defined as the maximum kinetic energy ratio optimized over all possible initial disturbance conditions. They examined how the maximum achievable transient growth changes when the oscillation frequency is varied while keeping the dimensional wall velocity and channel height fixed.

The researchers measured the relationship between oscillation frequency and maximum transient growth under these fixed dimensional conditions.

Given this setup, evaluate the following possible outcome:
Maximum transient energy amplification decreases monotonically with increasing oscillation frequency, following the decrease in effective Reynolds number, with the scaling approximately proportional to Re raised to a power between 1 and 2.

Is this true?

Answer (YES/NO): NO